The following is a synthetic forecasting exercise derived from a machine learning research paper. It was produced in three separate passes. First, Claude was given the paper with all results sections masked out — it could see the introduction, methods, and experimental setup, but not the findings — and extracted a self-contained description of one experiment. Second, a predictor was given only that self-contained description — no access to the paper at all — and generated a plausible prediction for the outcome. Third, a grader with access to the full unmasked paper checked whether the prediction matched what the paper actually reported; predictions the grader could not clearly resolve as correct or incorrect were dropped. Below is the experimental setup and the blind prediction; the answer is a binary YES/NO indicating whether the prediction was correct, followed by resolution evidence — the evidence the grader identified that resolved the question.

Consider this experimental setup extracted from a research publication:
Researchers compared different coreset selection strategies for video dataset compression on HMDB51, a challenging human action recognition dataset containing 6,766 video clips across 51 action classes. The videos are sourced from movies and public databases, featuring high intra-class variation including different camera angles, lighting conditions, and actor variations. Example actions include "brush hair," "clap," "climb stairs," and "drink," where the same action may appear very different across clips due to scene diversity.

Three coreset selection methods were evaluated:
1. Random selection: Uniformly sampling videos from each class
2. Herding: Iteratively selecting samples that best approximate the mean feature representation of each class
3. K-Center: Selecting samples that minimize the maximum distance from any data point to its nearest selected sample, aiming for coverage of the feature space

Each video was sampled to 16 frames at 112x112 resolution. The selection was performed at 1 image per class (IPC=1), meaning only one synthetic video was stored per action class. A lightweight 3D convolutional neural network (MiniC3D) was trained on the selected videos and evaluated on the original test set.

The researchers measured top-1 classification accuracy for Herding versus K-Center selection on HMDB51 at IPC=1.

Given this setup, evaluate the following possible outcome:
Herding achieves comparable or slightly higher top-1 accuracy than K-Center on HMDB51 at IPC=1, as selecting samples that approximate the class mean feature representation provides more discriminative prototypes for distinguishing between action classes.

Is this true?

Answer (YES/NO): YES